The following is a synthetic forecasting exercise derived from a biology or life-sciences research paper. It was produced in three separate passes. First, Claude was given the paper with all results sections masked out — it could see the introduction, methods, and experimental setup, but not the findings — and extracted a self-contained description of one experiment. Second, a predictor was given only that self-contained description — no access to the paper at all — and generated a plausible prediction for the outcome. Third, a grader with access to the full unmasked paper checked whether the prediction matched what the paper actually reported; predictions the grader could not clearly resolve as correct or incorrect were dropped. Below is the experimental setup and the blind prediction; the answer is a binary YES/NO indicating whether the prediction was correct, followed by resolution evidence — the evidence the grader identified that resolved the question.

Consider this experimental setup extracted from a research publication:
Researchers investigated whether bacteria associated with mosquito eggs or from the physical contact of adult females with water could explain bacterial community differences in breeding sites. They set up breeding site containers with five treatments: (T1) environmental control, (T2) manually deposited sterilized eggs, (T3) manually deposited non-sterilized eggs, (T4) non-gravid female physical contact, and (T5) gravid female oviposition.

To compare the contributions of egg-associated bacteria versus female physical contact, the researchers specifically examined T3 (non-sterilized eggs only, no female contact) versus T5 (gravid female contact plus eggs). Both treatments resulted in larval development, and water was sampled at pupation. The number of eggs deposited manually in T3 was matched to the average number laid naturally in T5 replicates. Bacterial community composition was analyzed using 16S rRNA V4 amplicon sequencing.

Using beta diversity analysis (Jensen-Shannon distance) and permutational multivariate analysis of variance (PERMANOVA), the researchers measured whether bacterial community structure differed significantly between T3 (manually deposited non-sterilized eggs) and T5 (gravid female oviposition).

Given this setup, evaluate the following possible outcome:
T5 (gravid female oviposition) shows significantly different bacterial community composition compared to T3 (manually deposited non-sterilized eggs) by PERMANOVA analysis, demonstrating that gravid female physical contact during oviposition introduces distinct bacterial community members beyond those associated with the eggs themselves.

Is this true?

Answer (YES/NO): YES